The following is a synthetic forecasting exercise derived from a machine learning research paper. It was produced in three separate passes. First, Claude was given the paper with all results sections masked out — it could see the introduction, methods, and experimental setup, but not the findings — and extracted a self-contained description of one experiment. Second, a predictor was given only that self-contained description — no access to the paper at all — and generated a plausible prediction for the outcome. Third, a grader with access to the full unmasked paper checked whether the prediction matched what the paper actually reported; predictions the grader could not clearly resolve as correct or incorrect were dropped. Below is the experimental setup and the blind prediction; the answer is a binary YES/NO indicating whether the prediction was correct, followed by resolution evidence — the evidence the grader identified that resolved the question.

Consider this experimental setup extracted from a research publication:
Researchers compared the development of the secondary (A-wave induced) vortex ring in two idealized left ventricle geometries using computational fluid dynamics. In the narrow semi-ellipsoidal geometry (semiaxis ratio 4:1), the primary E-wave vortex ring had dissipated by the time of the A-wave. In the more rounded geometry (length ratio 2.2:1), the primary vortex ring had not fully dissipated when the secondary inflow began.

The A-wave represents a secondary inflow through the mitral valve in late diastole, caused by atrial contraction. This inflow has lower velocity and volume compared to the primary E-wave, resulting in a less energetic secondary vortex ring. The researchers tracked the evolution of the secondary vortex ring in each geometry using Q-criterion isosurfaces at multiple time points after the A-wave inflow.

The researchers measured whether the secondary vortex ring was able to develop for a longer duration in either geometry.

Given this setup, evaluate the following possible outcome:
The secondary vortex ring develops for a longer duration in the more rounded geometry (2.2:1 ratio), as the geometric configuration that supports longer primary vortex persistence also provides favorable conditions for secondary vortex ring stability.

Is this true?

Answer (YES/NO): NO